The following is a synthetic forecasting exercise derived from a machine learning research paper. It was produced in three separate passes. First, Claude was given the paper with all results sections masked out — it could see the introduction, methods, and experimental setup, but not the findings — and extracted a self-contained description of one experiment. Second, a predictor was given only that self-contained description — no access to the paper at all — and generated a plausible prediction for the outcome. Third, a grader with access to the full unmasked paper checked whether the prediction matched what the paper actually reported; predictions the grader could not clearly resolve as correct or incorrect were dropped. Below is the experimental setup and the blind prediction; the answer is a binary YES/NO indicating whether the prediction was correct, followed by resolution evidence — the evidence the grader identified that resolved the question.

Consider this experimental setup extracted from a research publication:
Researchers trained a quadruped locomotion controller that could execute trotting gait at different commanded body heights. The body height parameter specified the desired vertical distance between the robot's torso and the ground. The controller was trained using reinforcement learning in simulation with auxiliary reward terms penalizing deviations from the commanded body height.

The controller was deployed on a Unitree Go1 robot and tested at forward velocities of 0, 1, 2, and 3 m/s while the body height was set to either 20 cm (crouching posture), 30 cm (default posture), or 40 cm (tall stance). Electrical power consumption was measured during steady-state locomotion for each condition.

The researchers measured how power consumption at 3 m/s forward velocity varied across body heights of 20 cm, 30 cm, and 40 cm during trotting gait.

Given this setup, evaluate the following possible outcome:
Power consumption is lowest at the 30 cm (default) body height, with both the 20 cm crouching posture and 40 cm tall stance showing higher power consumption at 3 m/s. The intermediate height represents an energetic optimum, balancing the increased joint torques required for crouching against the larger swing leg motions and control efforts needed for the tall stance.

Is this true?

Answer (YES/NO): NO